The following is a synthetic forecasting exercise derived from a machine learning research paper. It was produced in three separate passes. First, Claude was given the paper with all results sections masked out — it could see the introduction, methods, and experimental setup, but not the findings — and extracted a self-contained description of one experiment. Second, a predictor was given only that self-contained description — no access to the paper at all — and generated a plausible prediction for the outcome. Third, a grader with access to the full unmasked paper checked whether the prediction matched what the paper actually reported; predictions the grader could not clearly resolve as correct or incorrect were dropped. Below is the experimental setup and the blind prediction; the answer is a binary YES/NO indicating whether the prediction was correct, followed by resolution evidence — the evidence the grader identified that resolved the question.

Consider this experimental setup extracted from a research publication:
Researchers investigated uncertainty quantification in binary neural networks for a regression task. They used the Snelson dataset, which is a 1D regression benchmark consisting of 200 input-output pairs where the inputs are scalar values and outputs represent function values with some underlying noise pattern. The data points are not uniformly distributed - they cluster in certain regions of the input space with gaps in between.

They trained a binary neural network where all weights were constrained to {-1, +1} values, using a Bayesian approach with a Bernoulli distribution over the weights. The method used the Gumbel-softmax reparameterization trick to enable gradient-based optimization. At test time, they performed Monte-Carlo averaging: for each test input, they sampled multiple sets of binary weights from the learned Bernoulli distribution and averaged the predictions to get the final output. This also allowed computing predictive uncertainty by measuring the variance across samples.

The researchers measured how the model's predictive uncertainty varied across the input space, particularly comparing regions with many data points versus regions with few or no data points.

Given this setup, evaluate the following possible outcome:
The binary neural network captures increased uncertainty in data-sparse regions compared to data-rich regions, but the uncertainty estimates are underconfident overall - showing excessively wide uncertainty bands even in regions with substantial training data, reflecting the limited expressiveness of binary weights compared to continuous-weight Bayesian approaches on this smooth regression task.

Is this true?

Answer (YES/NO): NO